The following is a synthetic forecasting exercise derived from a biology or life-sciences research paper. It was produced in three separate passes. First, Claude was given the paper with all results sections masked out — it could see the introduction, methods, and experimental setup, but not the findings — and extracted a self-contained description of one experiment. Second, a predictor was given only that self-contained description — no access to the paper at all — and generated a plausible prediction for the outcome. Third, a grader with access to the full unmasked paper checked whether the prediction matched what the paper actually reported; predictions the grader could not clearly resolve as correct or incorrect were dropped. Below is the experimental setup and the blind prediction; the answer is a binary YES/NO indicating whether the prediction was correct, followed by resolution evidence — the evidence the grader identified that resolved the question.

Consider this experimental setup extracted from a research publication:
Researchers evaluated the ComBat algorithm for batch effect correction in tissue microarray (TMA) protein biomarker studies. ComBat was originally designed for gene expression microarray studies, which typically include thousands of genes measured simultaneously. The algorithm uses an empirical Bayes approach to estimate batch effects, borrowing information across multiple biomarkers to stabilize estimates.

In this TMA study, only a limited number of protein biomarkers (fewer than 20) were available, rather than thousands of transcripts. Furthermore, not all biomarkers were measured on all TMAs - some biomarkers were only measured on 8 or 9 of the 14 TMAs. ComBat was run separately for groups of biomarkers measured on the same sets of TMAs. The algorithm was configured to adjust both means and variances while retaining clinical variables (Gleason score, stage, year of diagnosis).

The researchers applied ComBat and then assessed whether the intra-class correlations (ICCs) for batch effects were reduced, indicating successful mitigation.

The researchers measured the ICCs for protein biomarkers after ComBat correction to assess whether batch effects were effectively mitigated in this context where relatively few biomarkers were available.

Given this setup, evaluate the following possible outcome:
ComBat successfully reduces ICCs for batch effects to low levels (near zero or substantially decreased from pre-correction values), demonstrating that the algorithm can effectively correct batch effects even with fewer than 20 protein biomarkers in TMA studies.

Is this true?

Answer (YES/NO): YES